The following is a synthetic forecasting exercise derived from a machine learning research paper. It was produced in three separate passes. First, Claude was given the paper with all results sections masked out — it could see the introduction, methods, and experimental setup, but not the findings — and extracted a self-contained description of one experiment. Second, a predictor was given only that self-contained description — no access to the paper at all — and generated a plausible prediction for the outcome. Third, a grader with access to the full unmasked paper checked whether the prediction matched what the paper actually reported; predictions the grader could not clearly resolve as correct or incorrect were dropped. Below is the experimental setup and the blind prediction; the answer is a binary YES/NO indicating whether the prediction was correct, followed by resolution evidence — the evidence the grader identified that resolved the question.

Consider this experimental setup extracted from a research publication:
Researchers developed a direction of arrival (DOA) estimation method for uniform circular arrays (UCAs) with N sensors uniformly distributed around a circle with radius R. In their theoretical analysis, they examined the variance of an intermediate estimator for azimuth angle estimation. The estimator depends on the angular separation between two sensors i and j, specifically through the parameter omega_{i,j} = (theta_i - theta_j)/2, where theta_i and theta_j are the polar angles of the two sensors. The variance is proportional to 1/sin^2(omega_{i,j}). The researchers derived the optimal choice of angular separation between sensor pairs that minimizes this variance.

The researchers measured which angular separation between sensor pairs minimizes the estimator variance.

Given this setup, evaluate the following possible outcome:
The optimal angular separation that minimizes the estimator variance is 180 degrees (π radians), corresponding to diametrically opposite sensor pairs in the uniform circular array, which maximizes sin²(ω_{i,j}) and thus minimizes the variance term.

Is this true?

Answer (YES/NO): YES